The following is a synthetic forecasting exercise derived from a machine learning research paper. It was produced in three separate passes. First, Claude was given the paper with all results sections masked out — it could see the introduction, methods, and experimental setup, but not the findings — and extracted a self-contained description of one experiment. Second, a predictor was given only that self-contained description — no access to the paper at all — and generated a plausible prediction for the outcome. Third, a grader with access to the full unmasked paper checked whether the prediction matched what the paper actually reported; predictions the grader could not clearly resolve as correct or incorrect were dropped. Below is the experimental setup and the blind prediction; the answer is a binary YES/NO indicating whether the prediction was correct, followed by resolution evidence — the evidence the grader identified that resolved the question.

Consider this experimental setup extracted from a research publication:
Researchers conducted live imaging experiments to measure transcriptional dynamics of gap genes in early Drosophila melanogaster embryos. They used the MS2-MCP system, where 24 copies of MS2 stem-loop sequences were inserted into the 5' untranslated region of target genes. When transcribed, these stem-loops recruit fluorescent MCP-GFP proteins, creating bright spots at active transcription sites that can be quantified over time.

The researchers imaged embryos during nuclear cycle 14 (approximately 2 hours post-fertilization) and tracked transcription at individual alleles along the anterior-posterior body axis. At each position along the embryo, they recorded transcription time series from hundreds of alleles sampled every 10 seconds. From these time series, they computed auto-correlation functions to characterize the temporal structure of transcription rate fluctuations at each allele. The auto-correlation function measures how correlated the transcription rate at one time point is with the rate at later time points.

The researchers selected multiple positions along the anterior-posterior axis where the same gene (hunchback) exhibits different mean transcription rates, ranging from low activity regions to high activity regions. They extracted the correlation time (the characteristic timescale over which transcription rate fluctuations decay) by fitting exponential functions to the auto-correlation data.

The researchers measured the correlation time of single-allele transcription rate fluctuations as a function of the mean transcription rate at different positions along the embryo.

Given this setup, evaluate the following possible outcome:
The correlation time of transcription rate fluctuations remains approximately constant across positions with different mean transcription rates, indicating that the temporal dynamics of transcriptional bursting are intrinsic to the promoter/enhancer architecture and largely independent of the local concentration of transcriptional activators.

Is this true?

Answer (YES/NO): NO